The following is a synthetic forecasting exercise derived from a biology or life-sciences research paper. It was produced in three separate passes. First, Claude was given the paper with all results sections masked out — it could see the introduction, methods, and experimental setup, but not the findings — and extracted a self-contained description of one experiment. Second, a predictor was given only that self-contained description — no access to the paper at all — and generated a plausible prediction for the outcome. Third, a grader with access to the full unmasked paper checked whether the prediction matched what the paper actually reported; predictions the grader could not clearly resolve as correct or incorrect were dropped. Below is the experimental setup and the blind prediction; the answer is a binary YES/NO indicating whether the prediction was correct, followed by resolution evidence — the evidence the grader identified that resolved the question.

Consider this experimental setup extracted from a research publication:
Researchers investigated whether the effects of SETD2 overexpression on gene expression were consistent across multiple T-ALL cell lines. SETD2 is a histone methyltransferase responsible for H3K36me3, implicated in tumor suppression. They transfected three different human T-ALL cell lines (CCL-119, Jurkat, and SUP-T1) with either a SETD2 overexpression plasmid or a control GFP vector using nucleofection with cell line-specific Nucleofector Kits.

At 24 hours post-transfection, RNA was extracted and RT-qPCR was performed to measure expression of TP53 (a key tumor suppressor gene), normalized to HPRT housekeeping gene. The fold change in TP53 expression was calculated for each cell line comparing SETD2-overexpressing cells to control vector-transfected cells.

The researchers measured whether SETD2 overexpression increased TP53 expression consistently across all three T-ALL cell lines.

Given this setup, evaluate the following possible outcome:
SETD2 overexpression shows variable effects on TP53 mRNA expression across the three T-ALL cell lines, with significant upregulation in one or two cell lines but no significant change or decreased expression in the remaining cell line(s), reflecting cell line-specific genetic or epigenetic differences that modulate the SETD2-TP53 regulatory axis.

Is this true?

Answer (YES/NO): NO